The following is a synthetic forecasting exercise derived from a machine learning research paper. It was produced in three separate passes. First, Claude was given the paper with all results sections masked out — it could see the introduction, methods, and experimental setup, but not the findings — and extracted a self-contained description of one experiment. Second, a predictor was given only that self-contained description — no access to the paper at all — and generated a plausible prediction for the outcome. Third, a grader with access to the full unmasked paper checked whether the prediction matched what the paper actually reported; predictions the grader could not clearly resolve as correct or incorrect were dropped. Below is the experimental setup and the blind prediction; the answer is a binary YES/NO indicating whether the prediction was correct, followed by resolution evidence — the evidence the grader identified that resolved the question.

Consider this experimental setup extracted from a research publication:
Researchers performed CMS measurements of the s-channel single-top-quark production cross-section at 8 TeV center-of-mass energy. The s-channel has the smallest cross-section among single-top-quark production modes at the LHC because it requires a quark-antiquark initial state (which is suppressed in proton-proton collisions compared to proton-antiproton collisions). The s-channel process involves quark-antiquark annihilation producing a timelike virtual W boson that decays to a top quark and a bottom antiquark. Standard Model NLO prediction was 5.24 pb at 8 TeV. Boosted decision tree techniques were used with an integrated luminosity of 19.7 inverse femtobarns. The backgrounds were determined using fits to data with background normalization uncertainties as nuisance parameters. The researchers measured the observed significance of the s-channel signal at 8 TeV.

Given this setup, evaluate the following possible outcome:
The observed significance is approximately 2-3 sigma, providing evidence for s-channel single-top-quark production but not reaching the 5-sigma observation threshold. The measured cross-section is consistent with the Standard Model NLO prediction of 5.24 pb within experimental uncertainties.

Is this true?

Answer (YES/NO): NO